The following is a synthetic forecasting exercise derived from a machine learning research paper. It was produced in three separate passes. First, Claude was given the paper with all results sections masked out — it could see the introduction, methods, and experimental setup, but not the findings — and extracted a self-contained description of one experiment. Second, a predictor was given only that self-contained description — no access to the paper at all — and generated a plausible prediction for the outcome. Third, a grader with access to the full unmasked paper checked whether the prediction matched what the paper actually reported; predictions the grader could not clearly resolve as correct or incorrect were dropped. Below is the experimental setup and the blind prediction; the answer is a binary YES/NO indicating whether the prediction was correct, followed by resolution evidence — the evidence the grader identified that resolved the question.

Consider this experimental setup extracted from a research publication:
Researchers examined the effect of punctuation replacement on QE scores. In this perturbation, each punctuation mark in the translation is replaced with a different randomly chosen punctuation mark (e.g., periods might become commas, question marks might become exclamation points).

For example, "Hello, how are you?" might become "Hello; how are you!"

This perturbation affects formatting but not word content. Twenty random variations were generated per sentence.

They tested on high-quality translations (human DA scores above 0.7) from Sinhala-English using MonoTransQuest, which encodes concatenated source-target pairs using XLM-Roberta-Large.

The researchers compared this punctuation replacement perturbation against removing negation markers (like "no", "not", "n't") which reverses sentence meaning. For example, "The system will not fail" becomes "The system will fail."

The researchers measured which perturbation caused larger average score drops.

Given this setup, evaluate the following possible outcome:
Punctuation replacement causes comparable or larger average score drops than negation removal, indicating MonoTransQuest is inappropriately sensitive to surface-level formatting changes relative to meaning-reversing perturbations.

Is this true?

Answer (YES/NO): YES